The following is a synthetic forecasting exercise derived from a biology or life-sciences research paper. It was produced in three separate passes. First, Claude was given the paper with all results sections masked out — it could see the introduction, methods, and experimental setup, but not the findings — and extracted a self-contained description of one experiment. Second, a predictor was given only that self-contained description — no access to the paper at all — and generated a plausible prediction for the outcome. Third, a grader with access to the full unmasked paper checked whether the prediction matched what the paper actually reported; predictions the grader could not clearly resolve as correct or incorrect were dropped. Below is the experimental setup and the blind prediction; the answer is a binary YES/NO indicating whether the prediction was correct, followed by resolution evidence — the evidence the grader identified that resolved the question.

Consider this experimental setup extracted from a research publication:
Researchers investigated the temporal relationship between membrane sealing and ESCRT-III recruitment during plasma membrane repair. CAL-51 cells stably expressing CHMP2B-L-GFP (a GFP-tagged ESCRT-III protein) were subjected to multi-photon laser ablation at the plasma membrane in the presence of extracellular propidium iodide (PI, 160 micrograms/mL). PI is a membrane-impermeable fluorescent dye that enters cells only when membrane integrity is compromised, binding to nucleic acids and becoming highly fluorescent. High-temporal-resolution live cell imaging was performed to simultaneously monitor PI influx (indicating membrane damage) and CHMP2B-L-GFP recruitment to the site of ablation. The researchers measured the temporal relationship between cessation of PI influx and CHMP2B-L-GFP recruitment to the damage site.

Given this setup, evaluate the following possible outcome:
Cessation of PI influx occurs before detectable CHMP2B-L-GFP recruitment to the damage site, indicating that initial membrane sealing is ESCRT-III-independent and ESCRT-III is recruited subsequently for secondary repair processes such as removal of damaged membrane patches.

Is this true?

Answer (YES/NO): YES